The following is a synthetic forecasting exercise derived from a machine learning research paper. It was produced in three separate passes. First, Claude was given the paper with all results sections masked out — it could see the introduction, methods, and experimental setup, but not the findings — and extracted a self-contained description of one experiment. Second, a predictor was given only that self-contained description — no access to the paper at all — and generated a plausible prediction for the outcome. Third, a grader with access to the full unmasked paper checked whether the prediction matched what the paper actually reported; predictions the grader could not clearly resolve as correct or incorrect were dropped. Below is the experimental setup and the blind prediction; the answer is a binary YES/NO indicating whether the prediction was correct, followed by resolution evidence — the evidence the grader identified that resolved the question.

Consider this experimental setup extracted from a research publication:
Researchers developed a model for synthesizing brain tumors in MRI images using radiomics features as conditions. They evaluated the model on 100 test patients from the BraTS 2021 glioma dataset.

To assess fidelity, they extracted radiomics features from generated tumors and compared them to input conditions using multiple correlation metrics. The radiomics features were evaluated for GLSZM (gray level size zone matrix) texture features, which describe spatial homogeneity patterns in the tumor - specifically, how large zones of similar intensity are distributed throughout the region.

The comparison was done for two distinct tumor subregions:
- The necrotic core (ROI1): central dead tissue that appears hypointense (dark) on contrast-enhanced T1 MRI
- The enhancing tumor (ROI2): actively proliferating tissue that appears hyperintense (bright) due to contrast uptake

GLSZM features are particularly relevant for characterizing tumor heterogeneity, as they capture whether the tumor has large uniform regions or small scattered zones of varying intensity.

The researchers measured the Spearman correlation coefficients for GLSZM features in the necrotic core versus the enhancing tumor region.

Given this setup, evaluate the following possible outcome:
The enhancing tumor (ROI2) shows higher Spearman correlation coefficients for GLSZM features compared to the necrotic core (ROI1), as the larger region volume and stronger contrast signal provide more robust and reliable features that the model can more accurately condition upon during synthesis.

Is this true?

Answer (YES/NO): YES